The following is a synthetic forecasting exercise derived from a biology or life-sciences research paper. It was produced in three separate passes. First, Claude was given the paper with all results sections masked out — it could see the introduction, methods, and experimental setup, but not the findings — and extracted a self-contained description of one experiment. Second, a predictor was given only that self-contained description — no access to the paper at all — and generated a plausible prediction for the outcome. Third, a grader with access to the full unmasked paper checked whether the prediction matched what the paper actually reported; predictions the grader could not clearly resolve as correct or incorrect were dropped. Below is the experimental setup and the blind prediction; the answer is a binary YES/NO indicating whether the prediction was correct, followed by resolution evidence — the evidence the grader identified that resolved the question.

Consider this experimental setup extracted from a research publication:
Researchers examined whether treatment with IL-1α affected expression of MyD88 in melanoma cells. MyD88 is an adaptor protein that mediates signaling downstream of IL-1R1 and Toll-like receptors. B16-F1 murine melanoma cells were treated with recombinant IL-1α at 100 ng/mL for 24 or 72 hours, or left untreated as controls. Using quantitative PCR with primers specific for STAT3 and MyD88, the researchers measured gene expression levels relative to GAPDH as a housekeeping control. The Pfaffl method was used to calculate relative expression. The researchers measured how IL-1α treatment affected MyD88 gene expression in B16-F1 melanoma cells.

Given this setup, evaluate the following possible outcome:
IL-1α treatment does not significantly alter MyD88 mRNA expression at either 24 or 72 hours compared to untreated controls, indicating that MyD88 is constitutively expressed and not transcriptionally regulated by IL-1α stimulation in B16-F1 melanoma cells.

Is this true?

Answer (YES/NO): NO